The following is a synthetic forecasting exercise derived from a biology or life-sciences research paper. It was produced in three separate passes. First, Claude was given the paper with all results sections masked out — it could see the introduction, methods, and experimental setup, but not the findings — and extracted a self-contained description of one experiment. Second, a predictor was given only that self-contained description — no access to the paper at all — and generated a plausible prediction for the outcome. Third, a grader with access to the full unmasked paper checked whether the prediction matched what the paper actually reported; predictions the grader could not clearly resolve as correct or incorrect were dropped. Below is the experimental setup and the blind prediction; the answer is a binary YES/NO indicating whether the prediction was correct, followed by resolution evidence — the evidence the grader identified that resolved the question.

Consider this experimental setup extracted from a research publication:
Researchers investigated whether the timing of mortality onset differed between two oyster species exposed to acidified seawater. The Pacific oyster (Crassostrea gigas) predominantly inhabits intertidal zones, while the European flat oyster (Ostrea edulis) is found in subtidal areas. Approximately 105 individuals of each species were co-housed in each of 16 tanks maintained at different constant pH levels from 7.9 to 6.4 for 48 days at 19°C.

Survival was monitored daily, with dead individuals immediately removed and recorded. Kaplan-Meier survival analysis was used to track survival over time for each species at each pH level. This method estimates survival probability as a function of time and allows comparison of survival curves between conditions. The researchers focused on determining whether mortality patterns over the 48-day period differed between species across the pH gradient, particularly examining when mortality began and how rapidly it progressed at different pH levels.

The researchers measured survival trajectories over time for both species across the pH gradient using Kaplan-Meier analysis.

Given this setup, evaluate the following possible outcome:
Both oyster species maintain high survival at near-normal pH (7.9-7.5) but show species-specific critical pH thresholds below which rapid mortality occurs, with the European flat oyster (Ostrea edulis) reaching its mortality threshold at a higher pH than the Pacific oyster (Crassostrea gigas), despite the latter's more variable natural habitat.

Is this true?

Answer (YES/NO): NO